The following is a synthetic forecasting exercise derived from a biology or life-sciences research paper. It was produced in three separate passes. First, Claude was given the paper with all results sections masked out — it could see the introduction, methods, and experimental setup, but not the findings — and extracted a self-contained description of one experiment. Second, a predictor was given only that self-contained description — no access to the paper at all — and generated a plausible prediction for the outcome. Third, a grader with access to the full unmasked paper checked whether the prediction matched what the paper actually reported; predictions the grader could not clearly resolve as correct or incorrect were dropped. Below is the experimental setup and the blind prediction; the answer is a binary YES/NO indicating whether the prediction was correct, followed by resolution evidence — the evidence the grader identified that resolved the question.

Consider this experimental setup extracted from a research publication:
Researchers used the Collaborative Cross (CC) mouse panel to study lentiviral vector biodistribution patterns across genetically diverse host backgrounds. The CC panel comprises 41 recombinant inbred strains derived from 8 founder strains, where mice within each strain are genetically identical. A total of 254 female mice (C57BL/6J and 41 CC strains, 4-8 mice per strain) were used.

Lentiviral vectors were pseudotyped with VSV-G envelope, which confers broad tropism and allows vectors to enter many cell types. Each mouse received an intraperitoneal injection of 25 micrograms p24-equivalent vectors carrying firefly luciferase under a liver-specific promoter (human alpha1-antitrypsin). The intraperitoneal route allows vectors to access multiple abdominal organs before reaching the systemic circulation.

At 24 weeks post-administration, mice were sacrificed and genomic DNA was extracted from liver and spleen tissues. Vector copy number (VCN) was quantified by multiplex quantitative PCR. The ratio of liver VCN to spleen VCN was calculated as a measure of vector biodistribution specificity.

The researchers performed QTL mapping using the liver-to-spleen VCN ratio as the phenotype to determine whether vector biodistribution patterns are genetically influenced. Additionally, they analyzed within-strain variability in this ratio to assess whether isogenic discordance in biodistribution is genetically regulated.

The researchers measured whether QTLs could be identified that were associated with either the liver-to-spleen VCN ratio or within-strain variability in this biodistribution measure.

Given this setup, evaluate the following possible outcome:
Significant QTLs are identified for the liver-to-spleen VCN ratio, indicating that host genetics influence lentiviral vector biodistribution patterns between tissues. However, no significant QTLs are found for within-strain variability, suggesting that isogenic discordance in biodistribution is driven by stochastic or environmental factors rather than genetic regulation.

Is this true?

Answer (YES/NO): NO